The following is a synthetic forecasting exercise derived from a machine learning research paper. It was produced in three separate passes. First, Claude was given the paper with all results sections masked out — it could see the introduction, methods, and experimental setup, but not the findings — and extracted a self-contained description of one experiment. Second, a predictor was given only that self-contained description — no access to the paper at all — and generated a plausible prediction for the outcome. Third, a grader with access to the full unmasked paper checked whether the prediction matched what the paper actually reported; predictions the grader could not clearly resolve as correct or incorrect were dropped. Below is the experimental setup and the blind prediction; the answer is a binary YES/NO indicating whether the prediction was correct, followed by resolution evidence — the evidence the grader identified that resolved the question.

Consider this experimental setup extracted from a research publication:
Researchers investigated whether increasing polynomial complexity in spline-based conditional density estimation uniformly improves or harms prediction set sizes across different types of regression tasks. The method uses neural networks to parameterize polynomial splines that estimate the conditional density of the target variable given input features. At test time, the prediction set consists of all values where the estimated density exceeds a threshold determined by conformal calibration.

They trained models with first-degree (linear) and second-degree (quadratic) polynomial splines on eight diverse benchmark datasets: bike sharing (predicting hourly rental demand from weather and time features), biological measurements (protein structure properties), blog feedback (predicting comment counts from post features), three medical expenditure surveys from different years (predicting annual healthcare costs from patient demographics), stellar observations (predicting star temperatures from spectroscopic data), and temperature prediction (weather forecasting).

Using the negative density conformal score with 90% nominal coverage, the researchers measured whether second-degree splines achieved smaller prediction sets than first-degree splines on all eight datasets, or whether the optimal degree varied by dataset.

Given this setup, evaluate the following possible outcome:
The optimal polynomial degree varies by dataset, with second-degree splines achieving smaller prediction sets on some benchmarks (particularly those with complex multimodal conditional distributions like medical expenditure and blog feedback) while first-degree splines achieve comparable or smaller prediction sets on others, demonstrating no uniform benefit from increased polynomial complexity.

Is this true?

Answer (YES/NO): NO